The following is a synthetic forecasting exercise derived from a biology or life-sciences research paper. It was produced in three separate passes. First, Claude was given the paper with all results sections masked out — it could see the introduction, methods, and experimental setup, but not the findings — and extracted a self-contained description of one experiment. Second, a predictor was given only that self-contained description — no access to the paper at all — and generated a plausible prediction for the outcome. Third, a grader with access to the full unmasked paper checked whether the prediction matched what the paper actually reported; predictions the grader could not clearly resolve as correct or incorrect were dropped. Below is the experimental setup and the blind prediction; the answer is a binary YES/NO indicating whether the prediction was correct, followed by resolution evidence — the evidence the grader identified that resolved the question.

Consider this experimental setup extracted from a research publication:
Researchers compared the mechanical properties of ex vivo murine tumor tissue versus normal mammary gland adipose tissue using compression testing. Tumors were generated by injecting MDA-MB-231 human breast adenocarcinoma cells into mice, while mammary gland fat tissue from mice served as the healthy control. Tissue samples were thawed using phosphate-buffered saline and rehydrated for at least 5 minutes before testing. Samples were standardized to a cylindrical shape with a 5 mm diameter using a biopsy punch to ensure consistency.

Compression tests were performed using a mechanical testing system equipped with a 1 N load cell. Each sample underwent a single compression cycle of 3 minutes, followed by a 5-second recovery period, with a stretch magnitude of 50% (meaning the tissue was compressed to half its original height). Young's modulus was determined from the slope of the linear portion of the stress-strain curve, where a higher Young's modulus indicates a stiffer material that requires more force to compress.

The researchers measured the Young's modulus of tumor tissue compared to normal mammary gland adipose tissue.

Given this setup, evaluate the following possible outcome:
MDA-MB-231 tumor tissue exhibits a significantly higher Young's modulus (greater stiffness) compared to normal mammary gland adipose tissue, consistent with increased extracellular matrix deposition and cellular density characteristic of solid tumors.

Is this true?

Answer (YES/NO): YES